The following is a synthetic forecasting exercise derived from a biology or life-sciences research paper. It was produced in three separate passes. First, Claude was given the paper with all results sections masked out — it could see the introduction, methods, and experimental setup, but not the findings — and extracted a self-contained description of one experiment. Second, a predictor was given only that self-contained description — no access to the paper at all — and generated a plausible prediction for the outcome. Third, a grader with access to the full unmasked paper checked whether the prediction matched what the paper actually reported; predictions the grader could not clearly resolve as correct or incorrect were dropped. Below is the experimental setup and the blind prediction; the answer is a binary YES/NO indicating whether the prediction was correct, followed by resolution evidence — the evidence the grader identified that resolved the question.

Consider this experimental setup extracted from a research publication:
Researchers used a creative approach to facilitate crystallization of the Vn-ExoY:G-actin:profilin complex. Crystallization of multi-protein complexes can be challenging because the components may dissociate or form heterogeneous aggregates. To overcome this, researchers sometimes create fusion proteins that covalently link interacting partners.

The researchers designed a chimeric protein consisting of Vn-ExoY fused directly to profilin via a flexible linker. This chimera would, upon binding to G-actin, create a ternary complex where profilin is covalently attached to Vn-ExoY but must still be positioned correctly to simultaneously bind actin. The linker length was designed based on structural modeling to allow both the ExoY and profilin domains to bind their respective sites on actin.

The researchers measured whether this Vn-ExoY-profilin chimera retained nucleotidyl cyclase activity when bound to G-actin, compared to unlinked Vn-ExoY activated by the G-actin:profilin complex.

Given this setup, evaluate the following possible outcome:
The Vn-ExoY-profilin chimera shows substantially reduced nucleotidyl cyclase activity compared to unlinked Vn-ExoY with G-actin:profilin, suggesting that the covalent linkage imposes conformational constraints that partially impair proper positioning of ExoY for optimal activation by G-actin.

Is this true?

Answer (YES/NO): NO